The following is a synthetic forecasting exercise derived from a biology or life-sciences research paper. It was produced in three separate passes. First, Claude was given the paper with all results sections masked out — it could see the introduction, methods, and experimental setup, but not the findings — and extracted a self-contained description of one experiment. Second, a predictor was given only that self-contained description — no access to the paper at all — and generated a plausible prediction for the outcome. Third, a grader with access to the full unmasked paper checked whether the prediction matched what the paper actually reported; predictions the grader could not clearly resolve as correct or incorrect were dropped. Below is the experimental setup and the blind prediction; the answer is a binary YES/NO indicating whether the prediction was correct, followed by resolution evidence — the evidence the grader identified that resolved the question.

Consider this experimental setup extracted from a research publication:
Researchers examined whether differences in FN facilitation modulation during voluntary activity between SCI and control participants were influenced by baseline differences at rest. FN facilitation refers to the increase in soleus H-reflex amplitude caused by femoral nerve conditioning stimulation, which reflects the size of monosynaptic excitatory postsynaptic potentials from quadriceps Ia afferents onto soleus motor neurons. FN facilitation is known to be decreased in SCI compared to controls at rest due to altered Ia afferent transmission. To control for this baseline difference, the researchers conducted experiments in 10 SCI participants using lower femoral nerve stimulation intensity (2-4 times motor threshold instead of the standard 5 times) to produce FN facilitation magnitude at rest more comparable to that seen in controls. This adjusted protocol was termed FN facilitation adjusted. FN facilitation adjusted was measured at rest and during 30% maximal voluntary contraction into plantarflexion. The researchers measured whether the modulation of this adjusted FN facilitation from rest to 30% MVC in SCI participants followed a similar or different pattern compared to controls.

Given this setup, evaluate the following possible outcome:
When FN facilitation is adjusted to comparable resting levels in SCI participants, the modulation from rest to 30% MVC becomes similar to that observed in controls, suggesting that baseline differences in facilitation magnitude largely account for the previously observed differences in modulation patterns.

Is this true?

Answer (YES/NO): NO